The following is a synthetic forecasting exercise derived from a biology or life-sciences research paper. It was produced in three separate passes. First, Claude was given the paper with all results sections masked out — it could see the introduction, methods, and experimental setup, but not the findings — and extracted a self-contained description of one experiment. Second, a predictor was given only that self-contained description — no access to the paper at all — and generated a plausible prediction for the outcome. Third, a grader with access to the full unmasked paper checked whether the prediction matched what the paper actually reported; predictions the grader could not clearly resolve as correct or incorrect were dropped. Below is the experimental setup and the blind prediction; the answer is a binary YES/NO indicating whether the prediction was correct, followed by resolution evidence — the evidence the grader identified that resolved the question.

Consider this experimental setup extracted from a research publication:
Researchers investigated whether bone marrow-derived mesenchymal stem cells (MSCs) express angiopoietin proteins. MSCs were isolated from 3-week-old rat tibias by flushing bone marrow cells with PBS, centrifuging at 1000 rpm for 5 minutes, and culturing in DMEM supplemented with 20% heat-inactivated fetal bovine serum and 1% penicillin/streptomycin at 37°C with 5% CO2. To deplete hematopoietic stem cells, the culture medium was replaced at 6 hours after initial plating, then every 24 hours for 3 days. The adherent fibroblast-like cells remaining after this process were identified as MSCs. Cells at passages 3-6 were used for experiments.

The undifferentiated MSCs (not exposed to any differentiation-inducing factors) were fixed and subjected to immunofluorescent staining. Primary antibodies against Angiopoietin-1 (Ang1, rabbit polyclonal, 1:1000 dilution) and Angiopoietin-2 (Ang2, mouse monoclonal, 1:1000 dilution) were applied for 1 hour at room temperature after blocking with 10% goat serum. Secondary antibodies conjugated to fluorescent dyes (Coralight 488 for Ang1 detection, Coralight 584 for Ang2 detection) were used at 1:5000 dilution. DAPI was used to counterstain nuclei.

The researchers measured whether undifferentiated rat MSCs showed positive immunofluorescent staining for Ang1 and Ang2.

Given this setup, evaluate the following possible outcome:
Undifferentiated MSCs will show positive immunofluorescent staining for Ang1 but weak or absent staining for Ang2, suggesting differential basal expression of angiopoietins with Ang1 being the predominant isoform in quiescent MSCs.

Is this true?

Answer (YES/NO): NO